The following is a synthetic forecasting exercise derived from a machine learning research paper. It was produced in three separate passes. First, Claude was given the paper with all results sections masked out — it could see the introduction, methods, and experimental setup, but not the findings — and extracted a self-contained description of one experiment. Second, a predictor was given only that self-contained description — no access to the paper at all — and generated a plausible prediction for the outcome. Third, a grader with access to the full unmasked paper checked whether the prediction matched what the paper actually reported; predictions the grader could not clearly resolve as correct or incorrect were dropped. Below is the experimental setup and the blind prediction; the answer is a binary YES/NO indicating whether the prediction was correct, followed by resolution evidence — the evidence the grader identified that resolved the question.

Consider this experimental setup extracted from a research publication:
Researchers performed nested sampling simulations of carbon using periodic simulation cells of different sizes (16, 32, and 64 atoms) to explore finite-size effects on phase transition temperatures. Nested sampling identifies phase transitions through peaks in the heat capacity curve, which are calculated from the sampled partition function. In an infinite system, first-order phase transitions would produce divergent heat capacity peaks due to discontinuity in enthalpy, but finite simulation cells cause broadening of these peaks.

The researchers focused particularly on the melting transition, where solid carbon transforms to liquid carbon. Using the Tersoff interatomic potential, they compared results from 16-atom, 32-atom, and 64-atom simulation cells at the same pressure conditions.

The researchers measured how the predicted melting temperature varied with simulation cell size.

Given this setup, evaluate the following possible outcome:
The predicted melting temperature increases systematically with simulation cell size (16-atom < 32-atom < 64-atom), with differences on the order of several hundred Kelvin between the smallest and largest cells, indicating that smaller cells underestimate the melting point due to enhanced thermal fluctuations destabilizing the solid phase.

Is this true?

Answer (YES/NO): NO